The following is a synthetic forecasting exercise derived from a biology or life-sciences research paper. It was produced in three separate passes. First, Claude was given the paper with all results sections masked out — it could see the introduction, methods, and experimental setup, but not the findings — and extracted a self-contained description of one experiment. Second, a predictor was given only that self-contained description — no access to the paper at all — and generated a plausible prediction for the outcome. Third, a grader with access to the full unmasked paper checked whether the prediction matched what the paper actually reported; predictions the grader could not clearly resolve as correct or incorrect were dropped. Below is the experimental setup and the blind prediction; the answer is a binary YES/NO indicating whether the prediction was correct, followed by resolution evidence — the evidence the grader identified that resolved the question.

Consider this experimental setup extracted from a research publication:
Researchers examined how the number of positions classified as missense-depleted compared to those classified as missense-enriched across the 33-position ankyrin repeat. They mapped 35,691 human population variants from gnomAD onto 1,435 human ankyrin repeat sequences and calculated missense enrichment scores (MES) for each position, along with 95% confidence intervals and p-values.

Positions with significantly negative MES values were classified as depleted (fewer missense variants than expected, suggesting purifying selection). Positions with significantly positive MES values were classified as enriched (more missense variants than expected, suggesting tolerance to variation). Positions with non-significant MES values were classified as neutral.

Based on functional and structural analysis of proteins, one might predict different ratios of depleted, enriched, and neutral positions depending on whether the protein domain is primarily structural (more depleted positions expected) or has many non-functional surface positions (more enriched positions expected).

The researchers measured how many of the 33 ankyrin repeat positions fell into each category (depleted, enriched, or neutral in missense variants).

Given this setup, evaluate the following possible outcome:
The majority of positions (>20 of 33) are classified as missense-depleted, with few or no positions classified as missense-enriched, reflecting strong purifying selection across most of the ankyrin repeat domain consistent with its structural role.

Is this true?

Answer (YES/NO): NO